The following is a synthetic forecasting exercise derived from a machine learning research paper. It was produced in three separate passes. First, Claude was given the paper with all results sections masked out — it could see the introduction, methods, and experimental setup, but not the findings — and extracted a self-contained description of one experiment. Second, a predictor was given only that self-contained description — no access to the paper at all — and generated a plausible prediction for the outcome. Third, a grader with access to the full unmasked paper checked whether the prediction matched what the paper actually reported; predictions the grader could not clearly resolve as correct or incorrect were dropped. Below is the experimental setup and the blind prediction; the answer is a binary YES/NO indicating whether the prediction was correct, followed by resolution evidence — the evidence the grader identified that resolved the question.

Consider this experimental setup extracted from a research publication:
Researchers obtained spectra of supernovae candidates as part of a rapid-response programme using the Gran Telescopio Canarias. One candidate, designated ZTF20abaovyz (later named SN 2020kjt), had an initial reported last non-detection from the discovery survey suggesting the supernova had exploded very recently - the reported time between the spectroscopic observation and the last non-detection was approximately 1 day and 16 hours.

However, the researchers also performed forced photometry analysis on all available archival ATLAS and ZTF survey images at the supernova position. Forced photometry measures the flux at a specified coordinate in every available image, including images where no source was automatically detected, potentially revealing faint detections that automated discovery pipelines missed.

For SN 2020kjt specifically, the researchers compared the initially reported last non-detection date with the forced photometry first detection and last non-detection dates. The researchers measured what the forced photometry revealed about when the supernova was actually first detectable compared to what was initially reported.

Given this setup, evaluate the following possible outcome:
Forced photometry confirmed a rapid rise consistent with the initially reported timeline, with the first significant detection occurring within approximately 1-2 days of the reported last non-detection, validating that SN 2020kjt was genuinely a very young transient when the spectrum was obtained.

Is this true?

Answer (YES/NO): NO